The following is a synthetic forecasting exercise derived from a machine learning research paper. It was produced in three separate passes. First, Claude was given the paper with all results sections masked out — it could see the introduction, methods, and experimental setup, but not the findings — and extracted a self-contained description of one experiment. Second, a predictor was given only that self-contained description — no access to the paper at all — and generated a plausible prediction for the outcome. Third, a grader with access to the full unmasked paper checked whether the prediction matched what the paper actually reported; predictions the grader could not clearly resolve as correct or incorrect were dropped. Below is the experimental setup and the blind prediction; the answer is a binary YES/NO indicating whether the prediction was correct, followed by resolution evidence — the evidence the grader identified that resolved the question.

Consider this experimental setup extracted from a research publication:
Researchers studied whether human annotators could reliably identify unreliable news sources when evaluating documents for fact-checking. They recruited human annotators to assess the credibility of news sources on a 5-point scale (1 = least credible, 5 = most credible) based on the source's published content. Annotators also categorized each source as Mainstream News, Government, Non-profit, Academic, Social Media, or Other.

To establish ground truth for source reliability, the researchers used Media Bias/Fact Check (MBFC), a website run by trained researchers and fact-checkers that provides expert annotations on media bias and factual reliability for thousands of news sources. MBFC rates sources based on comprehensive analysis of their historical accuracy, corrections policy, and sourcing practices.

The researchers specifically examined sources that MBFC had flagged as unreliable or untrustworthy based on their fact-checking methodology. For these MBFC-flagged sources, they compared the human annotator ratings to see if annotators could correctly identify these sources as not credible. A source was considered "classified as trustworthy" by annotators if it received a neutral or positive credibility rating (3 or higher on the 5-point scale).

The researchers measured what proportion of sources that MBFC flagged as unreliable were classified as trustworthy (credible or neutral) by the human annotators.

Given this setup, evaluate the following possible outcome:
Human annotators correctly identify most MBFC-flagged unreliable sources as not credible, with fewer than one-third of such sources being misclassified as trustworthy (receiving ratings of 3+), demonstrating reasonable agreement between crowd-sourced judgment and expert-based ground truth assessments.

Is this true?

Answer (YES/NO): NO